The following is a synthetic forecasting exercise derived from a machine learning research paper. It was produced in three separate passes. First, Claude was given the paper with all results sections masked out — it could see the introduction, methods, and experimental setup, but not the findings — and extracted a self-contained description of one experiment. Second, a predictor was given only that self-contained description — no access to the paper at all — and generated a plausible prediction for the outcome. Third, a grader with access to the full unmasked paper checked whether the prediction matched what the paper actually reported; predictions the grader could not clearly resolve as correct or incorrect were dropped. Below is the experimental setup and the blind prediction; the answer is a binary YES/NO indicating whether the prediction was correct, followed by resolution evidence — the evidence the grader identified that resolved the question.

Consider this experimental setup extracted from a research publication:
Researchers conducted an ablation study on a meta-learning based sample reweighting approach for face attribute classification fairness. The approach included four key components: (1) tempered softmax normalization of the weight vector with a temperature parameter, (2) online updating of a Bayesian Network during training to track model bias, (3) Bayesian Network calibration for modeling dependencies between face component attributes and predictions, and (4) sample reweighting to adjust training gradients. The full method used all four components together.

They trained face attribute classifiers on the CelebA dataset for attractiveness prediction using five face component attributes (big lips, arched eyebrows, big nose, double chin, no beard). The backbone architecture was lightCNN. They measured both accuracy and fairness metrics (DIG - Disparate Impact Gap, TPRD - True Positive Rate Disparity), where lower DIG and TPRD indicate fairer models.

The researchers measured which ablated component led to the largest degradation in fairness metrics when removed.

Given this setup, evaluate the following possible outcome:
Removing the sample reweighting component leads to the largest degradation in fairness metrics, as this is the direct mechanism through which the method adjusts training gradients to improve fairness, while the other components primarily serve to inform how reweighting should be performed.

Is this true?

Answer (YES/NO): NO